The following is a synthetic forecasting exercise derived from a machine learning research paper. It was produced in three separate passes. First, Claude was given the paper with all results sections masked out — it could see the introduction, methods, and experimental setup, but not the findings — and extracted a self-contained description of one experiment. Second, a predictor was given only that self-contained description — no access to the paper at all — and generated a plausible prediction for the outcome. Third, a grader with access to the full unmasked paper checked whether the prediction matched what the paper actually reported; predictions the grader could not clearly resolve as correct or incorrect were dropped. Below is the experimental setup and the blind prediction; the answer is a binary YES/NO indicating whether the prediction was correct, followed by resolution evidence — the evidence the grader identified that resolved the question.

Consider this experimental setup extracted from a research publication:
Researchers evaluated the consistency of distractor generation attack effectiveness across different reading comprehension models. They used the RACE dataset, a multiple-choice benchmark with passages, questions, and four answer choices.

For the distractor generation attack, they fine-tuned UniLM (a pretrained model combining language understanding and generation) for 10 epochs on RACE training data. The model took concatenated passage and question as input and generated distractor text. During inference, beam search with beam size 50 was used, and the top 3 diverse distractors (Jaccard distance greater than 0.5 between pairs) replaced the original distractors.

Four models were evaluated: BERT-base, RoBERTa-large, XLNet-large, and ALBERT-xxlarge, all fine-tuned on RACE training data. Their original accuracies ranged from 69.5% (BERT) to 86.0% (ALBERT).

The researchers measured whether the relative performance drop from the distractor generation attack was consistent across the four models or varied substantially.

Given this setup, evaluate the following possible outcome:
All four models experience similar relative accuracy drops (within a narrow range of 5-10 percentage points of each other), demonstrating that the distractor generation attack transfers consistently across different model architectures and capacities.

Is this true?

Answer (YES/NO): YES